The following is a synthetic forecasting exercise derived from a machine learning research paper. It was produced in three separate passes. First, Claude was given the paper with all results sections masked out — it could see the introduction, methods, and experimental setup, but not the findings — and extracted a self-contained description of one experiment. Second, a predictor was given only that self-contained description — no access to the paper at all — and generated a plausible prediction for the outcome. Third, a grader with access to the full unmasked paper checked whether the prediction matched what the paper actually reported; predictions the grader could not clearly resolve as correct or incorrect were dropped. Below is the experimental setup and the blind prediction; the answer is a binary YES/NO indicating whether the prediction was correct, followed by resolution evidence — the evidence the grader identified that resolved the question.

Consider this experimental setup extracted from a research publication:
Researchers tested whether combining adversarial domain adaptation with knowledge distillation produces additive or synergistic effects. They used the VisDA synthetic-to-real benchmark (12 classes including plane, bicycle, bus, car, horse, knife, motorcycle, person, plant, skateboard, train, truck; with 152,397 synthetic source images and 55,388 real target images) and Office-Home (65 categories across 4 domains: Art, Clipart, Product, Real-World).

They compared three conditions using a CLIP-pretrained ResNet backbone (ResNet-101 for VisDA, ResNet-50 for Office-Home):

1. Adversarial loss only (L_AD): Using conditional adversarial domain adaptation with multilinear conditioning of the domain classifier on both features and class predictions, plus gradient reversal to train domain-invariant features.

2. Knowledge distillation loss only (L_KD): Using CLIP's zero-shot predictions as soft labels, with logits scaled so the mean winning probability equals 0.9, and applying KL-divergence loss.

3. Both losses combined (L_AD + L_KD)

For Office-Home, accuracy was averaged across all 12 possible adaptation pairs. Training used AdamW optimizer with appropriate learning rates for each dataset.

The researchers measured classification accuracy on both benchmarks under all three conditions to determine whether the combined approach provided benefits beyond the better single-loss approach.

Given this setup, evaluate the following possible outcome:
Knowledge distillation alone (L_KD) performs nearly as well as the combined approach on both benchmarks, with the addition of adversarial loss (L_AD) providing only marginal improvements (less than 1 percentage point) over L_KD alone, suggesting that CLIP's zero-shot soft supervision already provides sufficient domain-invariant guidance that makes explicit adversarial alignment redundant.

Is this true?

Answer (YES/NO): NO